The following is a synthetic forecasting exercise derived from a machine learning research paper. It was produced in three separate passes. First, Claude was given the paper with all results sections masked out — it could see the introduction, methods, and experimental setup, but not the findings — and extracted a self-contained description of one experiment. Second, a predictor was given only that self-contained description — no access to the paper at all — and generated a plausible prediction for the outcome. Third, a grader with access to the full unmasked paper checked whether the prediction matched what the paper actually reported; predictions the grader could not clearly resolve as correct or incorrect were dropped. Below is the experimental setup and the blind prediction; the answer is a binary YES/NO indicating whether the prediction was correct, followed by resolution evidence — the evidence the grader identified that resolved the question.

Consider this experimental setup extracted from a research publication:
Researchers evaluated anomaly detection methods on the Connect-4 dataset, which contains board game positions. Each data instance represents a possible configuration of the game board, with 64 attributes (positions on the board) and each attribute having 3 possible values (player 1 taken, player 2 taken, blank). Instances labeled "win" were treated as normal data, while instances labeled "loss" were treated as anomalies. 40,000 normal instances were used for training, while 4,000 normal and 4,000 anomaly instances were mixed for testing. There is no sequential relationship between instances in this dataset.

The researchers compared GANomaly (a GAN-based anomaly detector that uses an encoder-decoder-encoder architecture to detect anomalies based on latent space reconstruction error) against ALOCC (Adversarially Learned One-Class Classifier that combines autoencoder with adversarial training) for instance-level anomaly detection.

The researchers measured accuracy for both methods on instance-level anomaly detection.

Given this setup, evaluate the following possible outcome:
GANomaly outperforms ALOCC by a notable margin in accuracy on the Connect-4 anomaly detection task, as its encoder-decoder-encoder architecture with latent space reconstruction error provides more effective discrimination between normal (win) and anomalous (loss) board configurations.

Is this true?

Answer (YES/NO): NO